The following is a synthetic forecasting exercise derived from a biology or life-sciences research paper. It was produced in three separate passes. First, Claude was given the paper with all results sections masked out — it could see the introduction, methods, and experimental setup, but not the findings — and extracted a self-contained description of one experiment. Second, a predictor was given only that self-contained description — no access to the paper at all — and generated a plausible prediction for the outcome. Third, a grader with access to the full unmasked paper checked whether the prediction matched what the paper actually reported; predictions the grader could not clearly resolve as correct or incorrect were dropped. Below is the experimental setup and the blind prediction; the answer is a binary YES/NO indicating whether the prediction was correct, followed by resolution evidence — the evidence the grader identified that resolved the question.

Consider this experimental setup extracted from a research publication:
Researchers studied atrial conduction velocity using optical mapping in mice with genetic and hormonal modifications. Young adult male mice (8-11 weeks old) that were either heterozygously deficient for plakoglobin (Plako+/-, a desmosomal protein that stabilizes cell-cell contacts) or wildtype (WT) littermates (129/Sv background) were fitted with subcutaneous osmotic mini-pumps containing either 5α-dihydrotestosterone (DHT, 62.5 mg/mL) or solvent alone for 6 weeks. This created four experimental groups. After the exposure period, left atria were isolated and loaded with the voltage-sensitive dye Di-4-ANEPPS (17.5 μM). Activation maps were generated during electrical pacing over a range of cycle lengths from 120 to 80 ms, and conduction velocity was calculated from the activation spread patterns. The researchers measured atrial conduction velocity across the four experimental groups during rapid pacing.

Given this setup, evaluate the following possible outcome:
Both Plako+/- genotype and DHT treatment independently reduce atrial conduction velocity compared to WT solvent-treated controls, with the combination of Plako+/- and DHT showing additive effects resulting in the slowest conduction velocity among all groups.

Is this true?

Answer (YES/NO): NO